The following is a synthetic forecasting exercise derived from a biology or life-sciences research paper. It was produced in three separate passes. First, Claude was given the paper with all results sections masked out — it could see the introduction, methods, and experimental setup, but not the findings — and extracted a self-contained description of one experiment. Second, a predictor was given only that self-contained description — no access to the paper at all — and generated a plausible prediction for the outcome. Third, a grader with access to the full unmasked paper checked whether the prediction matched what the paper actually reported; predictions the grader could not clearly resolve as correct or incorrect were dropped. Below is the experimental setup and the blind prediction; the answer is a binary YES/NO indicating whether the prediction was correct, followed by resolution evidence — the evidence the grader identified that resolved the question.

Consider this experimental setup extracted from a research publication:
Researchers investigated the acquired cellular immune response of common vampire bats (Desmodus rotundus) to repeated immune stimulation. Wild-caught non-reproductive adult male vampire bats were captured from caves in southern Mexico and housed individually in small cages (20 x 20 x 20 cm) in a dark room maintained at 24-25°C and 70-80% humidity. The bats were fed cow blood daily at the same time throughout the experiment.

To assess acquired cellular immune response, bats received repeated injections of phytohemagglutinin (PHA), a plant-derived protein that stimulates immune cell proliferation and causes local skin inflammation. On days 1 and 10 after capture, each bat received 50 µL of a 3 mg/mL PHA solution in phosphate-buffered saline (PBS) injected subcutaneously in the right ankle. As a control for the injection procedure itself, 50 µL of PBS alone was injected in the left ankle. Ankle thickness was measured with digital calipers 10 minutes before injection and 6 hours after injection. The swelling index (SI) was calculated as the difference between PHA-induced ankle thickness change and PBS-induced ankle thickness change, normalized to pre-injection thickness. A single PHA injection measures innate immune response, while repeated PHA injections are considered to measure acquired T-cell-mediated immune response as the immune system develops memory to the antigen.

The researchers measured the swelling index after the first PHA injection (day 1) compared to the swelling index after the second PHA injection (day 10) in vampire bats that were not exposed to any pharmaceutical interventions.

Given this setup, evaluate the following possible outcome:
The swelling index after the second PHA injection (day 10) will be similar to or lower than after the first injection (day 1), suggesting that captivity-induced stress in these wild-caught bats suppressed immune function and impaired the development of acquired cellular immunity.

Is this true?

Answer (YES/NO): NO